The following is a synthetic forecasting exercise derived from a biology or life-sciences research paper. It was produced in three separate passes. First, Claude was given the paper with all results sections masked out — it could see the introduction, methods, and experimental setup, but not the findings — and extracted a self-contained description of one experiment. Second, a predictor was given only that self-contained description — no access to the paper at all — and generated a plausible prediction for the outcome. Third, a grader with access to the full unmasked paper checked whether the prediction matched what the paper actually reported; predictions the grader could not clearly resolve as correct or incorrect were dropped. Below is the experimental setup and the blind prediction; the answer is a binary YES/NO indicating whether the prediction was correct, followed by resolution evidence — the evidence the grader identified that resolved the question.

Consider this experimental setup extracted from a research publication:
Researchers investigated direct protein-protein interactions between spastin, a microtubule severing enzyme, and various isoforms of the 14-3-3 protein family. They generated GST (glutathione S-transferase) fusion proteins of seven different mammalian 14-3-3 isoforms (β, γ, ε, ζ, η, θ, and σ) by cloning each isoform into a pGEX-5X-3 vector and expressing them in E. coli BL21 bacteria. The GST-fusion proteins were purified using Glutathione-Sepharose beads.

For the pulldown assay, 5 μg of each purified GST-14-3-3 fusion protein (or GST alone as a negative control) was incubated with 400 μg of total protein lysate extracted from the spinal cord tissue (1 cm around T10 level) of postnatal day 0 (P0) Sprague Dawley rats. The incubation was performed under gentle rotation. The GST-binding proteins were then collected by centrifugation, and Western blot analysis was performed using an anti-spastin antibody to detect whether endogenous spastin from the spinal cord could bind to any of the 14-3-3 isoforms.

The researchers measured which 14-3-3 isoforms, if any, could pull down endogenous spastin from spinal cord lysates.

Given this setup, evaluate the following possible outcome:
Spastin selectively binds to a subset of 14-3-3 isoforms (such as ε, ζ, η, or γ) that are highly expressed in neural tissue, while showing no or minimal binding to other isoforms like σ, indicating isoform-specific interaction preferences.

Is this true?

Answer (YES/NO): NO